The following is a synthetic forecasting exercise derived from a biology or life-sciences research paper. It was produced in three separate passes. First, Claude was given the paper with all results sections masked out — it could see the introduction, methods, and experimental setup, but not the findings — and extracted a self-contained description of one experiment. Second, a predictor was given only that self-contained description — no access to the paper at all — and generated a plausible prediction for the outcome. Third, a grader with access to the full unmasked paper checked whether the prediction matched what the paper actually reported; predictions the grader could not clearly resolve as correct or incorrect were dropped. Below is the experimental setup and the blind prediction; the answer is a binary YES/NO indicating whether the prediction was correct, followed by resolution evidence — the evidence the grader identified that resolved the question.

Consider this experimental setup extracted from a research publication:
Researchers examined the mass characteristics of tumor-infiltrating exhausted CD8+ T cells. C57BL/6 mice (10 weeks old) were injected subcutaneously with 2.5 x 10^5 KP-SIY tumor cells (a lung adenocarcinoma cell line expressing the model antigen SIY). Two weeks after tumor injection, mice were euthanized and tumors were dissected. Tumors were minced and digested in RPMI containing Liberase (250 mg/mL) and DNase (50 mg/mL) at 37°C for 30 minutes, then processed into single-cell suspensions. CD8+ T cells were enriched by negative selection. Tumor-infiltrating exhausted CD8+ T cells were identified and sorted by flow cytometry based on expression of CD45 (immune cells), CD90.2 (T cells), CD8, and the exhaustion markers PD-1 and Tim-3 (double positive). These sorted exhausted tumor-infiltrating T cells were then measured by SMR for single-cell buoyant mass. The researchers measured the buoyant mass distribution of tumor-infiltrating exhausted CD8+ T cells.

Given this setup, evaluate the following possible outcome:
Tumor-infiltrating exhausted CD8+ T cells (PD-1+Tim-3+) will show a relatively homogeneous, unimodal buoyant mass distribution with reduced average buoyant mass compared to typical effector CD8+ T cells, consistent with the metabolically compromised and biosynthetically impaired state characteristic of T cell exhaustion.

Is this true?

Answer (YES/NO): NO